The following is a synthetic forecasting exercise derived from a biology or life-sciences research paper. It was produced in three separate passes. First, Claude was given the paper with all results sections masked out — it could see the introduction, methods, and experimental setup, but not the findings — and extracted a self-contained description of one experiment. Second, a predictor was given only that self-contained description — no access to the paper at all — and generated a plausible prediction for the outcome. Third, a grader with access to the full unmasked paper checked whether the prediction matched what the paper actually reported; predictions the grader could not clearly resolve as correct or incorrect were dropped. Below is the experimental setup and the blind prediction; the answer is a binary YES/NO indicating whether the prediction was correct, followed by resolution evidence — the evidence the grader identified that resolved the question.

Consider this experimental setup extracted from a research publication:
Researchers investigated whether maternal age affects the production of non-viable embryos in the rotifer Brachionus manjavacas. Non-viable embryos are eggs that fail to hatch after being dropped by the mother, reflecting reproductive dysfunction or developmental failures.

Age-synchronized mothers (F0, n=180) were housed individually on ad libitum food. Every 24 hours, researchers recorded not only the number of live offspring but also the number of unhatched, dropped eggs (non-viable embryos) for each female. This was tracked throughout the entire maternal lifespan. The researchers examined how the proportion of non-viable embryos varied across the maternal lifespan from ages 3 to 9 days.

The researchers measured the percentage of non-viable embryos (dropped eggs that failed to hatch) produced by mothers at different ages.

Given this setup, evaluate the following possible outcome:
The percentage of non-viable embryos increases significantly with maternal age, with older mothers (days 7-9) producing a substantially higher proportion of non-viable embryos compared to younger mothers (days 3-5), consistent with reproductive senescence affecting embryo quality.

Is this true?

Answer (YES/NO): NO